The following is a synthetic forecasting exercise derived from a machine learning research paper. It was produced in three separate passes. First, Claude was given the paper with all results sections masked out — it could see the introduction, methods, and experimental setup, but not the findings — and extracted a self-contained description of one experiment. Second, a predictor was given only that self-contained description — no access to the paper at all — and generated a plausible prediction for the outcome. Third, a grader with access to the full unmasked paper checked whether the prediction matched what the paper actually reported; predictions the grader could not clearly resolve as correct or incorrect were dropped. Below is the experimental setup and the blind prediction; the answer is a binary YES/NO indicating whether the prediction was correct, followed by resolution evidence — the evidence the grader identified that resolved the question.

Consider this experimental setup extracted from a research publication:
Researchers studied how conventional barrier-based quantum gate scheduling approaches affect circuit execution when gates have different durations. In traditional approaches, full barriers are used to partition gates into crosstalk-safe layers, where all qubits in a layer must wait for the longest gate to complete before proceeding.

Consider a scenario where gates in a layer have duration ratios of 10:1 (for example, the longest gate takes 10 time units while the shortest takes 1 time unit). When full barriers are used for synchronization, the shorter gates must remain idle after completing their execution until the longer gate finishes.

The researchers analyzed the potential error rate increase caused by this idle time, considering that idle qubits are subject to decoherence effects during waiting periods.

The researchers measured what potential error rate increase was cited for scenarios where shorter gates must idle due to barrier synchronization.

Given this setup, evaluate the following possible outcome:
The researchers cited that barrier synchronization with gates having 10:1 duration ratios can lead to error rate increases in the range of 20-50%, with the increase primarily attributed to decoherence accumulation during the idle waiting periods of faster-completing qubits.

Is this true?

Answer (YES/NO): NO